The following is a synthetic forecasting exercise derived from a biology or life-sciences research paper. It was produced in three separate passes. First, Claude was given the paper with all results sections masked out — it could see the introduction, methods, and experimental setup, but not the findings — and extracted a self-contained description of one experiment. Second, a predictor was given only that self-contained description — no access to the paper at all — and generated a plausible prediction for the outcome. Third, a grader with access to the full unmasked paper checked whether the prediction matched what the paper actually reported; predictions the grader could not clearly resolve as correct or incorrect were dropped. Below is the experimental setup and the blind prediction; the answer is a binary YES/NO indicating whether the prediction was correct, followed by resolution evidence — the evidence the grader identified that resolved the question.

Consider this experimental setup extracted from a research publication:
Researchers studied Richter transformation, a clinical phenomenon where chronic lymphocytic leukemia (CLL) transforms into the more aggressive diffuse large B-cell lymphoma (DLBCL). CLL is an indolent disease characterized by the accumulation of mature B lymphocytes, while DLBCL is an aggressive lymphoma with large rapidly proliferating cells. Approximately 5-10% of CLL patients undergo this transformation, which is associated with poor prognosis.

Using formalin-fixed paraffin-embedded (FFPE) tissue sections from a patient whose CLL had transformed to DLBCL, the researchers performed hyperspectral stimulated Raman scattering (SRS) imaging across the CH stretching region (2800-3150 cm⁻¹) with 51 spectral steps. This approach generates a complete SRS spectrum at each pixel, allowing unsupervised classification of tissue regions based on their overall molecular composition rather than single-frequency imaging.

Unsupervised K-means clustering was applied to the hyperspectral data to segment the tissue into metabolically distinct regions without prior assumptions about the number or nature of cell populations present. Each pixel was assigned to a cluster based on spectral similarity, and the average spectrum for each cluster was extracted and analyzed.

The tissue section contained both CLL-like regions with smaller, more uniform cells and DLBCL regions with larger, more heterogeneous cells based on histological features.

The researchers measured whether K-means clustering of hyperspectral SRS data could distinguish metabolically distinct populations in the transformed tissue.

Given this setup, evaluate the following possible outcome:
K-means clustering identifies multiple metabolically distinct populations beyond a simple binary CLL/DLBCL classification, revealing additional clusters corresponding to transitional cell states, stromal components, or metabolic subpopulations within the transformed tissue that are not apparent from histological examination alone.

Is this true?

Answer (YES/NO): YES